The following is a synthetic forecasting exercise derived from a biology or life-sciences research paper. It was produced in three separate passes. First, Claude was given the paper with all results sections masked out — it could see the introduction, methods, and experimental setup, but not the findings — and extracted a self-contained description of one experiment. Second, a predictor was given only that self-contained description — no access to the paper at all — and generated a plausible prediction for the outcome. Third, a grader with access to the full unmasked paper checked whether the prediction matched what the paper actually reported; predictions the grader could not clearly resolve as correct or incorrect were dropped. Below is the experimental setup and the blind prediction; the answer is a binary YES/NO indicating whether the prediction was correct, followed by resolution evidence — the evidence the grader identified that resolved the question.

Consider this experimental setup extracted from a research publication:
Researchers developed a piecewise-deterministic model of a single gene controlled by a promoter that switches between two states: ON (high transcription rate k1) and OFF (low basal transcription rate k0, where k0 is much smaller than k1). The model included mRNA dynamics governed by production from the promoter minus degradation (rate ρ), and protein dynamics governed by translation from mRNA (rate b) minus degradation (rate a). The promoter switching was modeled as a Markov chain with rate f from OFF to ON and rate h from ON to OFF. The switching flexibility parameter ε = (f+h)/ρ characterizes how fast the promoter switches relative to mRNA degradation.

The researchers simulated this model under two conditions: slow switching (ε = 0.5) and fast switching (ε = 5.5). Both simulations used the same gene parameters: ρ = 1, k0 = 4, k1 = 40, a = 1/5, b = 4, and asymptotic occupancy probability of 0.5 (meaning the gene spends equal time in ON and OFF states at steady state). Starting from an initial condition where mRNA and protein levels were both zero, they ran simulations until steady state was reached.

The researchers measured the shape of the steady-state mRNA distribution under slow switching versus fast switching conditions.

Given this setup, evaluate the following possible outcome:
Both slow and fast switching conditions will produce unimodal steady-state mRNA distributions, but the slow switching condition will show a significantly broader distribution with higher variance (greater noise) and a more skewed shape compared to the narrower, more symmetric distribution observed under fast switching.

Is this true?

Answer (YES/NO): NO